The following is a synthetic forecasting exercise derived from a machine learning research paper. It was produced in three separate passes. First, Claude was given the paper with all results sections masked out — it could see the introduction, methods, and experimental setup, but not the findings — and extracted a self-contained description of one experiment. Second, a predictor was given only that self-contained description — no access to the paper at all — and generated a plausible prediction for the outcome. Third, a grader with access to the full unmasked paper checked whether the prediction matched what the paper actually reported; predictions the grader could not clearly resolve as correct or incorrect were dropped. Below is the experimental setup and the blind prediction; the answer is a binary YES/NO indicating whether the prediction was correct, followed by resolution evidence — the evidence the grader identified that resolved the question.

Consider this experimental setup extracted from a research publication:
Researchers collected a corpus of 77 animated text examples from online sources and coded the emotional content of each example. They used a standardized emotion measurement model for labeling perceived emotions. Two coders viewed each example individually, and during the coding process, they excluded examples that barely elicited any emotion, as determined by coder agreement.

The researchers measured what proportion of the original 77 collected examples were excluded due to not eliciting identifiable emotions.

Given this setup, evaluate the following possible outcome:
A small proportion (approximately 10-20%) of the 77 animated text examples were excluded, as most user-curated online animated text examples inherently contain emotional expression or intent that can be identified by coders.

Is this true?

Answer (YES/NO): NO